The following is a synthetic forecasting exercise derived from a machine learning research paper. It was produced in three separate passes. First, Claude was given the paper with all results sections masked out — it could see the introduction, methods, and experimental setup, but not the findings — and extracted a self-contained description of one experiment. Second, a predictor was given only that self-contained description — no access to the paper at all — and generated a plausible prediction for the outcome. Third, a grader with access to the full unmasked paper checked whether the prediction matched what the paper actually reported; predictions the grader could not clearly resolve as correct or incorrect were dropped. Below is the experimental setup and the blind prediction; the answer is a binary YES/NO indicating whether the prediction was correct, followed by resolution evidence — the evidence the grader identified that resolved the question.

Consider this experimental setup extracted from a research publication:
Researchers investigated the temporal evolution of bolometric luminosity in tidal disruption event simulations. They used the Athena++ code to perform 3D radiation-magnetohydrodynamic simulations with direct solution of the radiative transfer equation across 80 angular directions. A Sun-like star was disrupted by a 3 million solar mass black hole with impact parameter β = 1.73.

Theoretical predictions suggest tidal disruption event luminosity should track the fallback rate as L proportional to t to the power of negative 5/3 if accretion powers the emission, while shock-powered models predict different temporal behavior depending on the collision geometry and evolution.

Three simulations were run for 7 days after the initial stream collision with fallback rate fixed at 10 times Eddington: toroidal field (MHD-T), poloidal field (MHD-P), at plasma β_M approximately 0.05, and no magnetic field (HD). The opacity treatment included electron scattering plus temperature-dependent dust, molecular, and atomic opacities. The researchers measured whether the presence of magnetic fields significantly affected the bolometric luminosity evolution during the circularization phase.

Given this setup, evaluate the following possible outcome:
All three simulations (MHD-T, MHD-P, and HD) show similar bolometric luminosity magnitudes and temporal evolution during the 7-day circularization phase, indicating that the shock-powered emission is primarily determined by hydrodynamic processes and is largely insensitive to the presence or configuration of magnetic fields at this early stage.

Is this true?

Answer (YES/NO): YES